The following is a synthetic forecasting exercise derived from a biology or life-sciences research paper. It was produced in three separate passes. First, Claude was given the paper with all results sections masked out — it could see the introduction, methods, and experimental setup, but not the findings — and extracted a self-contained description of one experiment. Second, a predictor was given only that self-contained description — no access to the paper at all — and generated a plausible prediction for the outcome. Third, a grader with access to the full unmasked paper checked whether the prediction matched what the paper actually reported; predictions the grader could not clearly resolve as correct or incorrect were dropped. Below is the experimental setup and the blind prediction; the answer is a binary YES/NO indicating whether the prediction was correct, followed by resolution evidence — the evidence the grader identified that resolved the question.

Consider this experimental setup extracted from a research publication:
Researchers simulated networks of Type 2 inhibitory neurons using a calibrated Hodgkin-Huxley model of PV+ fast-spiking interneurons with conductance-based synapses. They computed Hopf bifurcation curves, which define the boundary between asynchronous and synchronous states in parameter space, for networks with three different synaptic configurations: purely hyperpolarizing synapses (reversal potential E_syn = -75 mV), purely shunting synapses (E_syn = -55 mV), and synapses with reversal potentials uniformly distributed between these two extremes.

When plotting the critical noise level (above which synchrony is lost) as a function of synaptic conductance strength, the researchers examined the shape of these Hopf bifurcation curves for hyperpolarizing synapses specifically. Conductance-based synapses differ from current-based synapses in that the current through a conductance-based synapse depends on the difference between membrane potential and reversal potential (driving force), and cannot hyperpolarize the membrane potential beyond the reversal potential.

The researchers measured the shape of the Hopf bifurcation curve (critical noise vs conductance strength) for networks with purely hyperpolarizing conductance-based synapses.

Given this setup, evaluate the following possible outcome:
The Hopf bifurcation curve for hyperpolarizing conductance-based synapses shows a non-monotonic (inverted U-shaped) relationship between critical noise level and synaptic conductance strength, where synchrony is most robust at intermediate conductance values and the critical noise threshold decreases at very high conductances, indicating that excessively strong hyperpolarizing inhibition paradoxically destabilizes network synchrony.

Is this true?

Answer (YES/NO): NO